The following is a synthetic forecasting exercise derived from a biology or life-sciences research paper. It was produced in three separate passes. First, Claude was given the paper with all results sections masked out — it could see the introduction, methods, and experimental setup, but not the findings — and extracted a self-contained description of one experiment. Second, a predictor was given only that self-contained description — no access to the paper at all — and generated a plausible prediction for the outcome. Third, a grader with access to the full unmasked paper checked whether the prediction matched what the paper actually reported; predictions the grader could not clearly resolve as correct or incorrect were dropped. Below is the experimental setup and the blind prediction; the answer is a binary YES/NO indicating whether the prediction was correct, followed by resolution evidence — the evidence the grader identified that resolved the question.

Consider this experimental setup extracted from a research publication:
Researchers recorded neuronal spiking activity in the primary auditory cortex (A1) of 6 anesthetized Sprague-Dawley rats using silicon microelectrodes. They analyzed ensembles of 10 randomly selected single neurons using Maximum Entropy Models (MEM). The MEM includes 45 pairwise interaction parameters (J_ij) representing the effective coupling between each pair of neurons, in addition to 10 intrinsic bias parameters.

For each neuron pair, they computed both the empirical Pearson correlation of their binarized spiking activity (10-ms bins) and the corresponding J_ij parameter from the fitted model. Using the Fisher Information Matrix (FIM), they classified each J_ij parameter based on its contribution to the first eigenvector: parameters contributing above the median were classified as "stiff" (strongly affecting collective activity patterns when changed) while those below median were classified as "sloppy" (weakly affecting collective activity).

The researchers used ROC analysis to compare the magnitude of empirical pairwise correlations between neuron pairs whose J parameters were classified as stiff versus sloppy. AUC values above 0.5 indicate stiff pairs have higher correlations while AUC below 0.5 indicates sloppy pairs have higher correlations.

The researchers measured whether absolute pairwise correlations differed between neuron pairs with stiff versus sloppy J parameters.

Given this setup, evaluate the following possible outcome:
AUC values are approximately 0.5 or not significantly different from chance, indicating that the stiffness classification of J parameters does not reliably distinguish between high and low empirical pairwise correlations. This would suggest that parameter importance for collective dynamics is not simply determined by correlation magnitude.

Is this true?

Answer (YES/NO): NO